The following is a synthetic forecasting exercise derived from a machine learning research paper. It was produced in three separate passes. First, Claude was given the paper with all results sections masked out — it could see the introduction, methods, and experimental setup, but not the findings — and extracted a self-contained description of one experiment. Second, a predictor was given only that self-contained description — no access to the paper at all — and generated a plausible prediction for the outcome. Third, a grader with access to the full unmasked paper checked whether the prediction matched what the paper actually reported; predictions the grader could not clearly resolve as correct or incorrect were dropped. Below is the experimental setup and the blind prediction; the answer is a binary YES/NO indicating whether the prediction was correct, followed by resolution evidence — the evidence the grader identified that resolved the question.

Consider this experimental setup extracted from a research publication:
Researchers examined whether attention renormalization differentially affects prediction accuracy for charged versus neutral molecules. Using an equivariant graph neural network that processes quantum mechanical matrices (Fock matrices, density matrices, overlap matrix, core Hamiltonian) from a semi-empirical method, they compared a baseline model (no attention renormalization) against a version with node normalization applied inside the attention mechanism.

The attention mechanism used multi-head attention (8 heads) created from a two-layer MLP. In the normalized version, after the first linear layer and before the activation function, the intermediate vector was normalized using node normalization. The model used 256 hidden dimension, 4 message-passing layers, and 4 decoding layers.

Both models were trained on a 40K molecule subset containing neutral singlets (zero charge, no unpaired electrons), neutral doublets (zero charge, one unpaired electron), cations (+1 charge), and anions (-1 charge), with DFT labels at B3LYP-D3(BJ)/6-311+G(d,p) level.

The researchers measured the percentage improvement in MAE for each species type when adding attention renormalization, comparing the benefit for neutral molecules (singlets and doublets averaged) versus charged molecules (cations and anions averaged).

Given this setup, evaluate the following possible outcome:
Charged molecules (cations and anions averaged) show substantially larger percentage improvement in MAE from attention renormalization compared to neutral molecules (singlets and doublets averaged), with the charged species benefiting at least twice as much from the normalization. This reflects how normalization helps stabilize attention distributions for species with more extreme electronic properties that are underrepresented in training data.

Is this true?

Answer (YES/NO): NO